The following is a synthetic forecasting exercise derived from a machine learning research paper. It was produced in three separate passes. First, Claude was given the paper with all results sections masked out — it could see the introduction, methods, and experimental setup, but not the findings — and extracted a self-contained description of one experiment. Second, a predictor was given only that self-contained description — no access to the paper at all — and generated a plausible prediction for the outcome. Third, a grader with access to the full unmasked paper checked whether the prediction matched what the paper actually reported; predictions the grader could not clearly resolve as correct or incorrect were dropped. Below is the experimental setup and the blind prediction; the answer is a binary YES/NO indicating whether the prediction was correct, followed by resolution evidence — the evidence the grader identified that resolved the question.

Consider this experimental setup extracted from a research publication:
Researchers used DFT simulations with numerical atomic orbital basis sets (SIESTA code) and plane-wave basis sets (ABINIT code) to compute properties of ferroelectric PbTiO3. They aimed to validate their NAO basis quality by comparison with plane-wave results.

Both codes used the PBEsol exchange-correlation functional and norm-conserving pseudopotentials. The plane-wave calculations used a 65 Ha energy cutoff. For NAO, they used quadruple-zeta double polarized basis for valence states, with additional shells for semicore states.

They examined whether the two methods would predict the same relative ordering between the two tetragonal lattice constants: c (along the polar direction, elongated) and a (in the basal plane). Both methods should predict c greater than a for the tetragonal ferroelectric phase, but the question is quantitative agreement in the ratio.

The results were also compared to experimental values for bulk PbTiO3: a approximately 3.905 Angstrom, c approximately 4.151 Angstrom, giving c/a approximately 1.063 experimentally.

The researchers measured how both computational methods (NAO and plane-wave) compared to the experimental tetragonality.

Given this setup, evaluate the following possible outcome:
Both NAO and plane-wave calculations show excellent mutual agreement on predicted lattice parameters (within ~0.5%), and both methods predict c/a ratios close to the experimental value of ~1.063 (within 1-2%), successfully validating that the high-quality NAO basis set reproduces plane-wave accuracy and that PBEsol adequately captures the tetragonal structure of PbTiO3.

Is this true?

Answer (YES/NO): NO